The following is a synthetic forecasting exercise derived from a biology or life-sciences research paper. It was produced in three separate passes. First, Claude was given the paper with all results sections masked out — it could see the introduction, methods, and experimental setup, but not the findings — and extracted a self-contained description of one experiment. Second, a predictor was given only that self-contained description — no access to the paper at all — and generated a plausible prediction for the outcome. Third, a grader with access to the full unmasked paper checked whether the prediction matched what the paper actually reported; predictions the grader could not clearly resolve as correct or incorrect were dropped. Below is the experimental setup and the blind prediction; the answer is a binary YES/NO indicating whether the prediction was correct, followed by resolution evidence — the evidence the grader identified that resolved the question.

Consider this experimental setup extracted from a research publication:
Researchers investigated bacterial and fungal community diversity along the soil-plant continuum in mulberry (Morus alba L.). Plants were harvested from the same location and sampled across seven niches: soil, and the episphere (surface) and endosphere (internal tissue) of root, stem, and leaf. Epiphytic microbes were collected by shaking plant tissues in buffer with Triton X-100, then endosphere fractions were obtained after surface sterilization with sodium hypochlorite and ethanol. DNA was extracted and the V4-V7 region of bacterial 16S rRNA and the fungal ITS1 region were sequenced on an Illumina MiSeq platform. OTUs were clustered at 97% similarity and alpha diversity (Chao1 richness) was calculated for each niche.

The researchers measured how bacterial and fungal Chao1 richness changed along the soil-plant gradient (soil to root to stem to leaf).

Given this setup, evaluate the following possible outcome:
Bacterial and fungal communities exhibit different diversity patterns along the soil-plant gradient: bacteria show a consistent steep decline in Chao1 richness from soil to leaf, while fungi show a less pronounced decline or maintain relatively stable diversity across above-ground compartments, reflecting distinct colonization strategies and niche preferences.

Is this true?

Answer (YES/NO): NO